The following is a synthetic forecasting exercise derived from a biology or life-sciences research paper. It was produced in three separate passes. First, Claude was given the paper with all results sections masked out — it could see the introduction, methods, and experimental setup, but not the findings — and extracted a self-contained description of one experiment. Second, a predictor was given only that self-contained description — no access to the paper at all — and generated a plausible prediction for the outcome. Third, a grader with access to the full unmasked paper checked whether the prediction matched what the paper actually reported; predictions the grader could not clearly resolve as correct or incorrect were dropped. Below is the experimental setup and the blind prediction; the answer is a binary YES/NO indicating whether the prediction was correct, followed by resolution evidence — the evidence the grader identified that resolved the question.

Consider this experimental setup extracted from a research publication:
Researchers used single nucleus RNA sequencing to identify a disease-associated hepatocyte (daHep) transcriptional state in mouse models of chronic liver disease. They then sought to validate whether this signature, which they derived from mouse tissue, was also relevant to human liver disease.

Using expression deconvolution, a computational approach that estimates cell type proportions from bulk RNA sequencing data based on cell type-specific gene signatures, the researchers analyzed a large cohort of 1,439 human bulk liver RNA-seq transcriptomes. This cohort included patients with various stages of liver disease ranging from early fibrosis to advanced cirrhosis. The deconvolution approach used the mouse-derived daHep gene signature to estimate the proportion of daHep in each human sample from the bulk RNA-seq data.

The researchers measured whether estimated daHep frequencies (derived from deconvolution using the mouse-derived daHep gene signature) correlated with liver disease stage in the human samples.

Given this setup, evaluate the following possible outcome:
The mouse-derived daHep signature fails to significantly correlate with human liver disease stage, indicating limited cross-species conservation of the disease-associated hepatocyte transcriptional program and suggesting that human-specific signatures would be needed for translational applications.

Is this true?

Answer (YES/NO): NO